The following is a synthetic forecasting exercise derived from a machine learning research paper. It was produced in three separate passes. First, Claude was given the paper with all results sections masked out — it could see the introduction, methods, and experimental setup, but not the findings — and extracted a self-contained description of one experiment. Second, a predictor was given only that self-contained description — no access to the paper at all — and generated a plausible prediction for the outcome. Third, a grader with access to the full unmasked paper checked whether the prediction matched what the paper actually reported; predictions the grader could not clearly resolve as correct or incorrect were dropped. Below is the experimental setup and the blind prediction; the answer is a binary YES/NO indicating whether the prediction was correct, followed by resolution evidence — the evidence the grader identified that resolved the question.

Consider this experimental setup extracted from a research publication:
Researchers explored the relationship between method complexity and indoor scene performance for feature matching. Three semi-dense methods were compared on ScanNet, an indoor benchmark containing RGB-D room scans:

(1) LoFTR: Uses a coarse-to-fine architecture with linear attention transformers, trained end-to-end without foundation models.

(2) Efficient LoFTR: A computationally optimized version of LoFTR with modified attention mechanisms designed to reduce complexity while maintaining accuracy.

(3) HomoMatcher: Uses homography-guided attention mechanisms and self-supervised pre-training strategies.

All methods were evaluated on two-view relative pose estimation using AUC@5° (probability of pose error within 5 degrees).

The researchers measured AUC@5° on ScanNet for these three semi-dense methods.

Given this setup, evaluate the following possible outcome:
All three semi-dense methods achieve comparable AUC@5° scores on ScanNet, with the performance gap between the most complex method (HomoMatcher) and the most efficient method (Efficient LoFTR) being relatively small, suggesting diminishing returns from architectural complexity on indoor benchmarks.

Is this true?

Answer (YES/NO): NO